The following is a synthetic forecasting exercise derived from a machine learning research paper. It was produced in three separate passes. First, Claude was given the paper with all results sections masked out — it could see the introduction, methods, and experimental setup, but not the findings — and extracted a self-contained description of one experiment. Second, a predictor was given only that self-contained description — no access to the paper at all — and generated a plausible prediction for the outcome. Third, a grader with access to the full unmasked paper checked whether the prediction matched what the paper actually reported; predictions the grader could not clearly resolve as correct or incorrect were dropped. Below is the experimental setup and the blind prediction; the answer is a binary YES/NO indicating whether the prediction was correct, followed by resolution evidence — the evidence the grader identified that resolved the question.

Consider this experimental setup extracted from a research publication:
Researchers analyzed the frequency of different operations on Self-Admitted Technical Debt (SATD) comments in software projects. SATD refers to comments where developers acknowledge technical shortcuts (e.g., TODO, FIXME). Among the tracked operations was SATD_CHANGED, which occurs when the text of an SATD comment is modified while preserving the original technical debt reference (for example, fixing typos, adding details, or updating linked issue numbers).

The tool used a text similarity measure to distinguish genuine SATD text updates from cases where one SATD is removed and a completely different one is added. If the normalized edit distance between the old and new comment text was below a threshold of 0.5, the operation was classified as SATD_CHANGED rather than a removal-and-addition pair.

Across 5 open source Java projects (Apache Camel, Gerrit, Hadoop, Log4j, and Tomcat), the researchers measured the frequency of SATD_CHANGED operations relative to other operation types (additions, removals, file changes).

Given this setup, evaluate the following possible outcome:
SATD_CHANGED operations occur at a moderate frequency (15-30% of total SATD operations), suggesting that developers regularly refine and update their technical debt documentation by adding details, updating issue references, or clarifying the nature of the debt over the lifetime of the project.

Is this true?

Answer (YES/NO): NO